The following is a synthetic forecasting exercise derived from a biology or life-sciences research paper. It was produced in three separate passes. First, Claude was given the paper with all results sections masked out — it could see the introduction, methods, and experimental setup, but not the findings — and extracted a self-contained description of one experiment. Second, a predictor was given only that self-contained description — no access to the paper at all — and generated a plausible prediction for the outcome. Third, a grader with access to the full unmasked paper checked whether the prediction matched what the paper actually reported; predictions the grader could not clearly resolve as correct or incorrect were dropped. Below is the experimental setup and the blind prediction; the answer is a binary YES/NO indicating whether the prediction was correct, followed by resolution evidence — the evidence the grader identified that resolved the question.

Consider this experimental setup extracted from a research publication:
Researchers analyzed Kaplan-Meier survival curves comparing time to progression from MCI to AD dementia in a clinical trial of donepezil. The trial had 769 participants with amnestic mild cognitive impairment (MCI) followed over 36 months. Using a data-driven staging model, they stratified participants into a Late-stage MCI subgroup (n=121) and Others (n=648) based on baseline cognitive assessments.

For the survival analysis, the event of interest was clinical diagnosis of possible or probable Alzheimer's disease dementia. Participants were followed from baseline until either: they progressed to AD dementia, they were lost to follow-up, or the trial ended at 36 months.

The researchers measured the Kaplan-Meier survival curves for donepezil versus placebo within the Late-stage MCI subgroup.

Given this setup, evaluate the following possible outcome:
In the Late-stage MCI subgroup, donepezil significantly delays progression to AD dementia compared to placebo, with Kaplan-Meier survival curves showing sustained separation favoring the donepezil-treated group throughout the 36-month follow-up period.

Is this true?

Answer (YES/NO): NO